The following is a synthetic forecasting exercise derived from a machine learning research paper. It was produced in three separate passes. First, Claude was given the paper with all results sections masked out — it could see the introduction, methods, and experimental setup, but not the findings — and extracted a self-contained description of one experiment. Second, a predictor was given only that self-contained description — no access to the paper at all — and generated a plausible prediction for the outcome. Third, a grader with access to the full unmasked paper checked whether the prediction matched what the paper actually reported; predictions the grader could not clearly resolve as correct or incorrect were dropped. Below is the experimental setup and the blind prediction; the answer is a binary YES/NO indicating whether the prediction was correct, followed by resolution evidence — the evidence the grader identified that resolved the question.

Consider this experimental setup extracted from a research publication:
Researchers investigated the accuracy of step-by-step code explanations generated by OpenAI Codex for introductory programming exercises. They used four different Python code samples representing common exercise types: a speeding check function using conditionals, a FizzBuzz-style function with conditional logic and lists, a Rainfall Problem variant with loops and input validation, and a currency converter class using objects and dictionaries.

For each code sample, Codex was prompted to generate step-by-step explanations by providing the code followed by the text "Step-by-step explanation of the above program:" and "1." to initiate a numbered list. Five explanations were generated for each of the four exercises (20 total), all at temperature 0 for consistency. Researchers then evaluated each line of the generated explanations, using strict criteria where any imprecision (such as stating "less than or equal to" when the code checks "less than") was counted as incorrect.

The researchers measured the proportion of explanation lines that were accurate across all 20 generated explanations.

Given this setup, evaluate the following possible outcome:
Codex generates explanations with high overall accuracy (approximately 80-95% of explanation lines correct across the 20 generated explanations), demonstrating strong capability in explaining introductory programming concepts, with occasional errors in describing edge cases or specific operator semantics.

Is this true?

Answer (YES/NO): NO